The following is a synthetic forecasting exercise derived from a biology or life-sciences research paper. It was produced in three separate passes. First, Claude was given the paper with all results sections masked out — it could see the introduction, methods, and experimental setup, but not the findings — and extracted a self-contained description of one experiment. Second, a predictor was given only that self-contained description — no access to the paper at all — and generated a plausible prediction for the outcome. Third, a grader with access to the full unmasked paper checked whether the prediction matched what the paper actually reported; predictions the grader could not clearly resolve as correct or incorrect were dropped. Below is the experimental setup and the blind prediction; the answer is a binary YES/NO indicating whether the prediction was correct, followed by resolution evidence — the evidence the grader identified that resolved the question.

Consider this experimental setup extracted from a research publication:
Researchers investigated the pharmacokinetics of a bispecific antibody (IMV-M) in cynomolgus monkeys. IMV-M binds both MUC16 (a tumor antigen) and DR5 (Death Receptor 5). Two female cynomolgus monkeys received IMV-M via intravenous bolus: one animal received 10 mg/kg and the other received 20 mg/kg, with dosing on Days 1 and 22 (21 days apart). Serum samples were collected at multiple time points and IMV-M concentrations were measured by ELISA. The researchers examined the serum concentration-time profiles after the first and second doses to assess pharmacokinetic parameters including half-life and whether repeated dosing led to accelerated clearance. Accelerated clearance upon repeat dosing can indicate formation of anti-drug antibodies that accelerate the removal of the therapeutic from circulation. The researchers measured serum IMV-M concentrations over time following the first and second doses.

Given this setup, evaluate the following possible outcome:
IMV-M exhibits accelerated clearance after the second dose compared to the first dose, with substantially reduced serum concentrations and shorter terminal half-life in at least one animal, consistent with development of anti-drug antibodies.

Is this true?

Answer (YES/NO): NO